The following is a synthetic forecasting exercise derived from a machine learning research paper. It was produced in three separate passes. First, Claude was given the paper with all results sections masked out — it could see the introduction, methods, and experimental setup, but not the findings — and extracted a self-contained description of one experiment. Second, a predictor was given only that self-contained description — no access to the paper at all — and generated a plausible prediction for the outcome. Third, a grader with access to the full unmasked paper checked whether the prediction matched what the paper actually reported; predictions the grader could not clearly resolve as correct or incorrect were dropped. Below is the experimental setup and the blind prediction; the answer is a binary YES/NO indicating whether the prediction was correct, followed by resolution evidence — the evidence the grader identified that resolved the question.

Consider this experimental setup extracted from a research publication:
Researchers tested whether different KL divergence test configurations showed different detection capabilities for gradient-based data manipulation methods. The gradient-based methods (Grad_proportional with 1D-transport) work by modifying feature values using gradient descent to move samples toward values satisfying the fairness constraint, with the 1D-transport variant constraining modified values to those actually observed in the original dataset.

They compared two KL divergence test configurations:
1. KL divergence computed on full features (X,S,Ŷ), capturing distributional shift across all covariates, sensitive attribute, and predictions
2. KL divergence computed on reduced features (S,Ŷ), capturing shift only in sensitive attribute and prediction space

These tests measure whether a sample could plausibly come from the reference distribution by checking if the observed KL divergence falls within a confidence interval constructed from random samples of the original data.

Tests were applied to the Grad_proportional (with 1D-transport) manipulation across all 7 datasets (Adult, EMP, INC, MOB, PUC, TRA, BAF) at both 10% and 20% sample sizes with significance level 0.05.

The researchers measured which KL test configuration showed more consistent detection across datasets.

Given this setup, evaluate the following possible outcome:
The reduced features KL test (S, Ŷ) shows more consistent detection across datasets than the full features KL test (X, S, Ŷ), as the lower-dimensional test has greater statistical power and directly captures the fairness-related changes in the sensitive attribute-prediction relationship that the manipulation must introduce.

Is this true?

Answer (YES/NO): NO